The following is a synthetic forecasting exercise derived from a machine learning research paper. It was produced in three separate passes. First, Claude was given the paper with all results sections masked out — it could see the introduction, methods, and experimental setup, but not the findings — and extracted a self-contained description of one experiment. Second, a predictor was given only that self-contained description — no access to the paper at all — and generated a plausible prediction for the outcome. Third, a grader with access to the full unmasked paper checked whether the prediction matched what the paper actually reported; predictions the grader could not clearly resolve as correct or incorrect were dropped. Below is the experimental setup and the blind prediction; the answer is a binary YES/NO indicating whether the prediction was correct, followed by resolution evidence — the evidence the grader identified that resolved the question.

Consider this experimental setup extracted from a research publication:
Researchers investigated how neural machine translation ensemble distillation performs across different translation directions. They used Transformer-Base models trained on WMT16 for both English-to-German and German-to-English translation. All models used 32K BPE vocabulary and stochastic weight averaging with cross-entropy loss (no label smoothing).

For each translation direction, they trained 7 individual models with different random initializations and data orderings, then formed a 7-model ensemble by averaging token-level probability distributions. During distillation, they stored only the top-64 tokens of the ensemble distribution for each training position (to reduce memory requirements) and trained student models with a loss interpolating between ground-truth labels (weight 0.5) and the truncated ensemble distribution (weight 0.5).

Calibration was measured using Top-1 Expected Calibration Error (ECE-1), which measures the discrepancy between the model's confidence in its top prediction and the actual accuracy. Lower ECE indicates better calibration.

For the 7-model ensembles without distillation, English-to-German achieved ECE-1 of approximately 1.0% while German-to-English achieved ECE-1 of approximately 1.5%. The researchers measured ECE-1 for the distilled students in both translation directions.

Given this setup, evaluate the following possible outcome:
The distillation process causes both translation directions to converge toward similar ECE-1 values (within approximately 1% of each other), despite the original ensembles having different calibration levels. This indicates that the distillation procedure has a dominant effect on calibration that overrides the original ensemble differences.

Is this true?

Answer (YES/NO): NO